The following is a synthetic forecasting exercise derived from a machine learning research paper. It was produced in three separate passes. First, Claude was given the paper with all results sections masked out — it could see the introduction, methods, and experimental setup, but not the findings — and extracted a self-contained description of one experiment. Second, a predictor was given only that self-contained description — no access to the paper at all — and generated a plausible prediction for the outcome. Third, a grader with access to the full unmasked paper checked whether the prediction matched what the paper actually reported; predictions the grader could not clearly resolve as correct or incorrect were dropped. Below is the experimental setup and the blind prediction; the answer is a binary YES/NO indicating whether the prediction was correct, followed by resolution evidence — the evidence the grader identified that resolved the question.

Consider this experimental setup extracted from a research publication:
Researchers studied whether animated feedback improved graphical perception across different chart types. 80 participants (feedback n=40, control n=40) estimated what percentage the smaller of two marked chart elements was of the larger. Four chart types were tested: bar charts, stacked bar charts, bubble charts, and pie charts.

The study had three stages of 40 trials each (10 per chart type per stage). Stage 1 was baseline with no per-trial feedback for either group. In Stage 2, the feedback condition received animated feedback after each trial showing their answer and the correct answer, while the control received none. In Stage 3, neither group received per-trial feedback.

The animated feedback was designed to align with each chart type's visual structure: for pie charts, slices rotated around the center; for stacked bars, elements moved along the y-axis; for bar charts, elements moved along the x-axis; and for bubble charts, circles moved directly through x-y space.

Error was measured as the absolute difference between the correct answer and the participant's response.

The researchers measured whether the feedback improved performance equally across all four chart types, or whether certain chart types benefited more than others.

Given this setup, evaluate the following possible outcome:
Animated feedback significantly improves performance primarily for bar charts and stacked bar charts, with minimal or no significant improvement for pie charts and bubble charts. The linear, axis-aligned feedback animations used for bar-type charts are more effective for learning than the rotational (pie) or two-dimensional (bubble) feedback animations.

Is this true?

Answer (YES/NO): NO